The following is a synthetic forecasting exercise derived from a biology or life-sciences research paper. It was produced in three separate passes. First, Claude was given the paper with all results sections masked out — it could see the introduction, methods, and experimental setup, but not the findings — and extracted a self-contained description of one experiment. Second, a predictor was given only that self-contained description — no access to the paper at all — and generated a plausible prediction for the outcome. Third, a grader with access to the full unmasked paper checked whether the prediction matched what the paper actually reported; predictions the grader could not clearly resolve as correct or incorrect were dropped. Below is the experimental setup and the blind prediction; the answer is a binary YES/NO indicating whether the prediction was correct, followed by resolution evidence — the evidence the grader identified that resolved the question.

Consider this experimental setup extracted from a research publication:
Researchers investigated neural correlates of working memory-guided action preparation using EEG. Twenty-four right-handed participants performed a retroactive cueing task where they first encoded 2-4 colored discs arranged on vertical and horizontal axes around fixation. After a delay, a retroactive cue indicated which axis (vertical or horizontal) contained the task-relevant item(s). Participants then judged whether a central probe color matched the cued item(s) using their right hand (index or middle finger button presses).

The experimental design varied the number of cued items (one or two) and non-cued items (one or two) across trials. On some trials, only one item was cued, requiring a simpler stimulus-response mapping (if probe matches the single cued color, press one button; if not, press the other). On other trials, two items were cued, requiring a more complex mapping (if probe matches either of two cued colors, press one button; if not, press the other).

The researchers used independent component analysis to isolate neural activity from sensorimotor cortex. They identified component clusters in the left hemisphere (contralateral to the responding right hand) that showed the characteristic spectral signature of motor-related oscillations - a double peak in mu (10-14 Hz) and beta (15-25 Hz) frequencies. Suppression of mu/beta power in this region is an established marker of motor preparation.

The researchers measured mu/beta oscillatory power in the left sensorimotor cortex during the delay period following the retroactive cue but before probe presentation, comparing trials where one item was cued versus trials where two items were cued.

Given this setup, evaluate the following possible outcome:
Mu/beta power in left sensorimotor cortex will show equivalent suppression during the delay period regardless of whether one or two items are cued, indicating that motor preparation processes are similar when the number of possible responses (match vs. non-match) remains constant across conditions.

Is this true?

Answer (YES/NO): NO